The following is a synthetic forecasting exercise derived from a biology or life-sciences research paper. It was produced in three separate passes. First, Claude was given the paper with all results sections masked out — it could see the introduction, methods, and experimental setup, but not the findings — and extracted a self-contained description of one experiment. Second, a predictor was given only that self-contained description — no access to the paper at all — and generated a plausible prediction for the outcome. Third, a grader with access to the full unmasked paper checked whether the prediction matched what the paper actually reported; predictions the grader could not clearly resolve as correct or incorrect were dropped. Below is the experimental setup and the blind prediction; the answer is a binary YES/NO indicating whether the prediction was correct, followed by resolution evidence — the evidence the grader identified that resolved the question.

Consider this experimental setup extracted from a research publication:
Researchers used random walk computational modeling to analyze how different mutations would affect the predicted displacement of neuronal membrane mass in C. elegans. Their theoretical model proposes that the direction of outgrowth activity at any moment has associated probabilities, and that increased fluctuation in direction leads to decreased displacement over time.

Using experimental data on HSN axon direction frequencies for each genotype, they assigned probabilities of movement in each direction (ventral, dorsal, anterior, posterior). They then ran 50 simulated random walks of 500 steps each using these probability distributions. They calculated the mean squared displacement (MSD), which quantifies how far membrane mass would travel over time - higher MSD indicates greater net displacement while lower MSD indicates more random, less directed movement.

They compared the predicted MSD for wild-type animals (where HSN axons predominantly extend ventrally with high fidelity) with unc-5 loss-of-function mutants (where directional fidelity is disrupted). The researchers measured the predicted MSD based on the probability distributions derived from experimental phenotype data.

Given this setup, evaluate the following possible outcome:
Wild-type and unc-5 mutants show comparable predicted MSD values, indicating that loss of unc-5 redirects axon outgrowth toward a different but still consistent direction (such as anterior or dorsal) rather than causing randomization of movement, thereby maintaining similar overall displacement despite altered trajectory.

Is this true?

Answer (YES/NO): NO